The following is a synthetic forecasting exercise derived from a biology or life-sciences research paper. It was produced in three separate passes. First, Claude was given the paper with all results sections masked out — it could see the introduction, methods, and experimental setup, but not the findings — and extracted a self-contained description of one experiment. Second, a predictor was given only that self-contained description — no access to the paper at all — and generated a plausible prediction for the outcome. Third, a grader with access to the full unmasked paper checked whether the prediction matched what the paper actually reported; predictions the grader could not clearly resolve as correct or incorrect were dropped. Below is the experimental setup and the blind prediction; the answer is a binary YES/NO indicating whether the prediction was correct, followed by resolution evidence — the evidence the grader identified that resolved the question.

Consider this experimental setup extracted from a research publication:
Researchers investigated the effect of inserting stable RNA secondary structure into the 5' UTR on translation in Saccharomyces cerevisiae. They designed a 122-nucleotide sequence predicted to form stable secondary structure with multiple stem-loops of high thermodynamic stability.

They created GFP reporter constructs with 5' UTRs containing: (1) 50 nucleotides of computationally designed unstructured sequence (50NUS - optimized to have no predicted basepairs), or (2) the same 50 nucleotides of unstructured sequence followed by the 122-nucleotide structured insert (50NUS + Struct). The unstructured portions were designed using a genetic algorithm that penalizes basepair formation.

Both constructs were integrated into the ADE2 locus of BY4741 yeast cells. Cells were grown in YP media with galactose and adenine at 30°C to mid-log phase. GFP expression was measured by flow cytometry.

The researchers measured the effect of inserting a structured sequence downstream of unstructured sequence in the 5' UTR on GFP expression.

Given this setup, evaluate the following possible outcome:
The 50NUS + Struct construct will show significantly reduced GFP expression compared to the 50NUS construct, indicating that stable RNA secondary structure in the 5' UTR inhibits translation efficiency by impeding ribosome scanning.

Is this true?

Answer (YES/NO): YES